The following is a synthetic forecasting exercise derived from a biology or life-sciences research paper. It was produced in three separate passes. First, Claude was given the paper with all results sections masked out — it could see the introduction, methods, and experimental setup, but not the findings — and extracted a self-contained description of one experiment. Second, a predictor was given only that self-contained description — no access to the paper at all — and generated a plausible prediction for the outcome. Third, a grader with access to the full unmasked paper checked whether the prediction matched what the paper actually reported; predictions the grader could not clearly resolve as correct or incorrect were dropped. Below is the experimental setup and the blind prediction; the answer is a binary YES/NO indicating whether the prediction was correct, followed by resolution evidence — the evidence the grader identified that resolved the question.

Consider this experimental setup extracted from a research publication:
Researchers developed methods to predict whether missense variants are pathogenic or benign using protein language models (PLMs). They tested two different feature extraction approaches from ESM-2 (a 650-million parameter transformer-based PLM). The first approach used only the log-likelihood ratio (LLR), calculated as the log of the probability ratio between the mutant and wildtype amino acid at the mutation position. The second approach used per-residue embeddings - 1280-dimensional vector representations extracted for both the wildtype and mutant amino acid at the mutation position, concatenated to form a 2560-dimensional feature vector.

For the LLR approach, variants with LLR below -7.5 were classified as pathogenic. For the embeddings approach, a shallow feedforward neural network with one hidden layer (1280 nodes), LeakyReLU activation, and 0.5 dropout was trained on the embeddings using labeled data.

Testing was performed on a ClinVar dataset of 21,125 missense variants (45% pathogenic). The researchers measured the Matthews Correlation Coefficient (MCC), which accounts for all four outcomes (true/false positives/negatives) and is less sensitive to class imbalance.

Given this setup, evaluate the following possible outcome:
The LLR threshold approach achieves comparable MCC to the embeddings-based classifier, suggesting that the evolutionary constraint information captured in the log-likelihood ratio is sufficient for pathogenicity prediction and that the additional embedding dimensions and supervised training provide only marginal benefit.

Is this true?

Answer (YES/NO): NO